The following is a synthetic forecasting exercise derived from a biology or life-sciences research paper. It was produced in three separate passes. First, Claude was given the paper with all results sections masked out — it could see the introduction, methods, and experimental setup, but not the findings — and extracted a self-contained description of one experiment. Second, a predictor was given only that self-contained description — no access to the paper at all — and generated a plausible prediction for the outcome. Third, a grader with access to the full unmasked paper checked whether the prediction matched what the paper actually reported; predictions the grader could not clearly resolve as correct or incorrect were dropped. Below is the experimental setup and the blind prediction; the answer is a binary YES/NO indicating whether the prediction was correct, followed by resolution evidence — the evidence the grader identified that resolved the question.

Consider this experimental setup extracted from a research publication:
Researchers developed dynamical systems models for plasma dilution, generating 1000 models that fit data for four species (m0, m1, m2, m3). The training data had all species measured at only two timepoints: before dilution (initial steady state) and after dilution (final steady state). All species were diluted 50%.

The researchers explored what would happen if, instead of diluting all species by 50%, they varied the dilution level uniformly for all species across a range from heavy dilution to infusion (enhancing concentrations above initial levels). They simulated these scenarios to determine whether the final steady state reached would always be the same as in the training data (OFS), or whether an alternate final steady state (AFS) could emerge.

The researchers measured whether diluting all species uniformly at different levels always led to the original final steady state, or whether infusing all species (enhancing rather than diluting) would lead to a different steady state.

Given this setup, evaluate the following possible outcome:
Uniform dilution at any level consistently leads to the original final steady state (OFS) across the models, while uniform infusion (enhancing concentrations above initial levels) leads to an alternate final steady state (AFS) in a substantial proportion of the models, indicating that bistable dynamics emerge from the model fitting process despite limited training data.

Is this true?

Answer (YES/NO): YES